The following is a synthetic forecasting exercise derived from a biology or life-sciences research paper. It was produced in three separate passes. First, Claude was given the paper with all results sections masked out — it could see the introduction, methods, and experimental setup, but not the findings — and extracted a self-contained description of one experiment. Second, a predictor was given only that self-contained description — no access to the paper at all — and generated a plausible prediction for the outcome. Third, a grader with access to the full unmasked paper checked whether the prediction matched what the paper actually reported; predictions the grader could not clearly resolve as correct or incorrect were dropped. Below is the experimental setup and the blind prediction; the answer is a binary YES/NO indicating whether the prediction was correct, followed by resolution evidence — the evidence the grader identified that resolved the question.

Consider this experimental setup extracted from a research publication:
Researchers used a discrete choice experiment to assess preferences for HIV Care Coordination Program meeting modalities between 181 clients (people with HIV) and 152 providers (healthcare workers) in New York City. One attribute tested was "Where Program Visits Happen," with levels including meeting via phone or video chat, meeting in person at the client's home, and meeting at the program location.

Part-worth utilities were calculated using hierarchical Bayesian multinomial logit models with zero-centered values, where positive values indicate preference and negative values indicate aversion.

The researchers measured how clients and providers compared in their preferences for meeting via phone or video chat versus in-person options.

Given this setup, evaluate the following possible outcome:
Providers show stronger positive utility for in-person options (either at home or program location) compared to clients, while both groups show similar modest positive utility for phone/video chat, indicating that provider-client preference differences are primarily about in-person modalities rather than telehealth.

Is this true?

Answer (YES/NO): NO